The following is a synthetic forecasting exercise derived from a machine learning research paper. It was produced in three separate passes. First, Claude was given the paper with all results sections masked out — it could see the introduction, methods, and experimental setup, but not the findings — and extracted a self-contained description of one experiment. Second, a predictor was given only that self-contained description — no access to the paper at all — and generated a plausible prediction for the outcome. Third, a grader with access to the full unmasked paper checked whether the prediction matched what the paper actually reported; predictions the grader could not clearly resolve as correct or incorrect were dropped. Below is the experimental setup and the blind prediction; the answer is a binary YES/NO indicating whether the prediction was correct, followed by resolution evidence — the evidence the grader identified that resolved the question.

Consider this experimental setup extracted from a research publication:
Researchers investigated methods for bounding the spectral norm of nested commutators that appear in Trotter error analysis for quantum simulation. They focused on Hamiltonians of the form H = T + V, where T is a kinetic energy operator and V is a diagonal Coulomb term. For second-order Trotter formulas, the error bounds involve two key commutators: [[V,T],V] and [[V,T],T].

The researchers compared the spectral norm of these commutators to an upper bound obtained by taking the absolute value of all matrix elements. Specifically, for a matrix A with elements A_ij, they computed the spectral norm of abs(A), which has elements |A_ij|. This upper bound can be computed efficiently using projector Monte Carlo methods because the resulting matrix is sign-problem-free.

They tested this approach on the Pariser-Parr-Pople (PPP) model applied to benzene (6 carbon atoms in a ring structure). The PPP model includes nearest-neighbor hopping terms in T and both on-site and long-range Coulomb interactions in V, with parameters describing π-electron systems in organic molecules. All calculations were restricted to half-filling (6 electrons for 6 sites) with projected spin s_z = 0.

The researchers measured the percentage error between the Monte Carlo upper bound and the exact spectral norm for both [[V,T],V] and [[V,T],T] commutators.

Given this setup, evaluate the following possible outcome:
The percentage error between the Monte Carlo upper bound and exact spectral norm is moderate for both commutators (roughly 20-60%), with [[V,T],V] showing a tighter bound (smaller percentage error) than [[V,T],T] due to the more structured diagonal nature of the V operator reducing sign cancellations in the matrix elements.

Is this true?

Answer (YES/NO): NO